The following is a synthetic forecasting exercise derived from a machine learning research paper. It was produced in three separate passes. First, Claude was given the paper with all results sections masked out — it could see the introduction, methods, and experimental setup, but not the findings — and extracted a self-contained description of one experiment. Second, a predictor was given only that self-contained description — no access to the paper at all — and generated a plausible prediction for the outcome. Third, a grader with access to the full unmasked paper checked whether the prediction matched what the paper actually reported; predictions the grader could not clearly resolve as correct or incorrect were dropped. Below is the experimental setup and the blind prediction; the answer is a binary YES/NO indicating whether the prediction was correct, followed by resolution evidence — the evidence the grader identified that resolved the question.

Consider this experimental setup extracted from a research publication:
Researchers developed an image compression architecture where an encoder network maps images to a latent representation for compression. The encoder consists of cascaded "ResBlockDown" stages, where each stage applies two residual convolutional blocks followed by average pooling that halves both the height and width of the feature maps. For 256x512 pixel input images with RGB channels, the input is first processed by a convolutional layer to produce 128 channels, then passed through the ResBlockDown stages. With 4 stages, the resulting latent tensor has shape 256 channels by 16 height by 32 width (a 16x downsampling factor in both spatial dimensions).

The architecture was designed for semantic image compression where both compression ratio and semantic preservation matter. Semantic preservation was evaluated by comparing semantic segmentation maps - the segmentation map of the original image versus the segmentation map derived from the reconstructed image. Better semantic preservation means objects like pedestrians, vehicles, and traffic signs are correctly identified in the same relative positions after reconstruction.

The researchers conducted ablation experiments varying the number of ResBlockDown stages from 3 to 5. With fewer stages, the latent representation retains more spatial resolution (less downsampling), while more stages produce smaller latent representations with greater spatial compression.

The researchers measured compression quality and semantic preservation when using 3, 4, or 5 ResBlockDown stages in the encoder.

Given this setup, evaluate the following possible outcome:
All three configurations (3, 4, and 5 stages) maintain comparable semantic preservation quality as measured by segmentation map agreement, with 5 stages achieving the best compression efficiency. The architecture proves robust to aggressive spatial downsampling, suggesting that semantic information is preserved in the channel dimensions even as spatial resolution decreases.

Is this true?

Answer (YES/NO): NO